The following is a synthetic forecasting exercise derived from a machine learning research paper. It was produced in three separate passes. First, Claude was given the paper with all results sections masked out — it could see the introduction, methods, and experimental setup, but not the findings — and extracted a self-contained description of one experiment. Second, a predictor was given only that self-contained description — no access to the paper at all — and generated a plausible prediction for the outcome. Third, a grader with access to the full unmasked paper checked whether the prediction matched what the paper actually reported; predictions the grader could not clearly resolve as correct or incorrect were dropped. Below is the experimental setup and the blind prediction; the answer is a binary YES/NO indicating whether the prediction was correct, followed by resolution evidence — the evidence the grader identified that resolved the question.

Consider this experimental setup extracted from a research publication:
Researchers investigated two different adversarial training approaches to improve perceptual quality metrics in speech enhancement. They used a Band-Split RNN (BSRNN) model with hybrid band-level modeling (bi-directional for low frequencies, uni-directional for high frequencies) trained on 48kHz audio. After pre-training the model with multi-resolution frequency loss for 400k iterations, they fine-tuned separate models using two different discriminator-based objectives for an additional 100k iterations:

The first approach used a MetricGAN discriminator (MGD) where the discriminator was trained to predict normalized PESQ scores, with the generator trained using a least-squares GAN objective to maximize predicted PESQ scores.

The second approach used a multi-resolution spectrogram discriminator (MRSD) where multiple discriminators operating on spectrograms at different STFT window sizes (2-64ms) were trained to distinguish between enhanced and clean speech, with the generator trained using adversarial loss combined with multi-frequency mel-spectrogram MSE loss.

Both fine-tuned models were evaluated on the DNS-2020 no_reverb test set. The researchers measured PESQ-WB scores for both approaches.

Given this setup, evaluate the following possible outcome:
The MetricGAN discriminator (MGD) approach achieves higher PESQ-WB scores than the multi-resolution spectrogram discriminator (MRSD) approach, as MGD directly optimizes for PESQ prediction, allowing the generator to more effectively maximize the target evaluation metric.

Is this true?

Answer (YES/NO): NO